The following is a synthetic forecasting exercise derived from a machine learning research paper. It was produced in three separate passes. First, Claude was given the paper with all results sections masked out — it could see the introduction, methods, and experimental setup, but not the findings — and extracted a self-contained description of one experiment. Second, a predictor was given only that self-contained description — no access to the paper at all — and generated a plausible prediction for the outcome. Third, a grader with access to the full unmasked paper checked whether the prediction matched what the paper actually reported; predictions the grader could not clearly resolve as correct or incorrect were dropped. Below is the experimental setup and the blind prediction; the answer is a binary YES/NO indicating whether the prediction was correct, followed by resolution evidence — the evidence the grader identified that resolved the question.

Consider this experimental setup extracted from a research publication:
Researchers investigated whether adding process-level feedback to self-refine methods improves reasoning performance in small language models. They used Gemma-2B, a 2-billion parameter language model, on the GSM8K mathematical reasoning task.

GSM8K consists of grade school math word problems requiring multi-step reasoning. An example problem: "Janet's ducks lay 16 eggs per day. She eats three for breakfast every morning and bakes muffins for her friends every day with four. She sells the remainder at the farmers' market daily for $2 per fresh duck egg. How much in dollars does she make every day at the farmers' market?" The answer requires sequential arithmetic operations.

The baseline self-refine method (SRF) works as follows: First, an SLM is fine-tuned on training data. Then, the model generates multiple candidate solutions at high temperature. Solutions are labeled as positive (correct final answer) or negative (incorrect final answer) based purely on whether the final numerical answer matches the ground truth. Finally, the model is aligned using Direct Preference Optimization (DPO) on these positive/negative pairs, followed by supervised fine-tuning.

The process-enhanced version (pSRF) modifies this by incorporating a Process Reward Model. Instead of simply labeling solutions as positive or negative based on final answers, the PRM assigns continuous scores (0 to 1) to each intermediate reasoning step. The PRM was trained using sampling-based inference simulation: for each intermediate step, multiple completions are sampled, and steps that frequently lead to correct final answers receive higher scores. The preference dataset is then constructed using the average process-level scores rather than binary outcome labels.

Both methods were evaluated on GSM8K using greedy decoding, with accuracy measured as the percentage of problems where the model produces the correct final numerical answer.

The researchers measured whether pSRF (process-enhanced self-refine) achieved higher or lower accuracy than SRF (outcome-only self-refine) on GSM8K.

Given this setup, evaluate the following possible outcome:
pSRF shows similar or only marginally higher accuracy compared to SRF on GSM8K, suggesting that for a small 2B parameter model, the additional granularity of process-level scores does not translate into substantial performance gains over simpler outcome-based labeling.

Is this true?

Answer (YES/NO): YES